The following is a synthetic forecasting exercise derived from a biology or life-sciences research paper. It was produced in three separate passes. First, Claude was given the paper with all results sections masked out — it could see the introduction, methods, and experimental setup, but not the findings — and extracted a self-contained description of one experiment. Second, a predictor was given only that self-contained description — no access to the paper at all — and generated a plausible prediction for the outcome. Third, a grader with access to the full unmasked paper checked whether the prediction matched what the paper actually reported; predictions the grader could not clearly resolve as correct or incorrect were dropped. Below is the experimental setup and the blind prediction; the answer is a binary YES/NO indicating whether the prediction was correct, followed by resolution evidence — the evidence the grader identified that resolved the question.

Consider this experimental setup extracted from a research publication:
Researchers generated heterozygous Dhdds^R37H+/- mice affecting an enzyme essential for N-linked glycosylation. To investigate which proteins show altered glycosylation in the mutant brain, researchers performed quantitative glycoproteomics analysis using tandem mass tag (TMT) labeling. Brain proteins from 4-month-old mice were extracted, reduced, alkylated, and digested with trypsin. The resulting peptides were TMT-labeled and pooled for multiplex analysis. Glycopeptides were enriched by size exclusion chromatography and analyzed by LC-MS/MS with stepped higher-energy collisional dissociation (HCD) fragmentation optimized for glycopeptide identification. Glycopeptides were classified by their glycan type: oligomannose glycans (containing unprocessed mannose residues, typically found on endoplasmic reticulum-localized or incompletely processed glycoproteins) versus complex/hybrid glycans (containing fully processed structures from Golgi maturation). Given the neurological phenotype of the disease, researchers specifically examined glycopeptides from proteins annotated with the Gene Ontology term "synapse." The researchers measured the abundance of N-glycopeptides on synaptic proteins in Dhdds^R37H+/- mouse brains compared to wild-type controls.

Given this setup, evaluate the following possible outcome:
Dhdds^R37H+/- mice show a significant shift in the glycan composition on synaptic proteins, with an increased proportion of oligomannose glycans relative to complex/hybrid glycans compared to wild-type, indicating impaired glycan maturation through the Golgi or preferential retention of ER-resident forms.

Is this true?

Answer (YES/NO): NO